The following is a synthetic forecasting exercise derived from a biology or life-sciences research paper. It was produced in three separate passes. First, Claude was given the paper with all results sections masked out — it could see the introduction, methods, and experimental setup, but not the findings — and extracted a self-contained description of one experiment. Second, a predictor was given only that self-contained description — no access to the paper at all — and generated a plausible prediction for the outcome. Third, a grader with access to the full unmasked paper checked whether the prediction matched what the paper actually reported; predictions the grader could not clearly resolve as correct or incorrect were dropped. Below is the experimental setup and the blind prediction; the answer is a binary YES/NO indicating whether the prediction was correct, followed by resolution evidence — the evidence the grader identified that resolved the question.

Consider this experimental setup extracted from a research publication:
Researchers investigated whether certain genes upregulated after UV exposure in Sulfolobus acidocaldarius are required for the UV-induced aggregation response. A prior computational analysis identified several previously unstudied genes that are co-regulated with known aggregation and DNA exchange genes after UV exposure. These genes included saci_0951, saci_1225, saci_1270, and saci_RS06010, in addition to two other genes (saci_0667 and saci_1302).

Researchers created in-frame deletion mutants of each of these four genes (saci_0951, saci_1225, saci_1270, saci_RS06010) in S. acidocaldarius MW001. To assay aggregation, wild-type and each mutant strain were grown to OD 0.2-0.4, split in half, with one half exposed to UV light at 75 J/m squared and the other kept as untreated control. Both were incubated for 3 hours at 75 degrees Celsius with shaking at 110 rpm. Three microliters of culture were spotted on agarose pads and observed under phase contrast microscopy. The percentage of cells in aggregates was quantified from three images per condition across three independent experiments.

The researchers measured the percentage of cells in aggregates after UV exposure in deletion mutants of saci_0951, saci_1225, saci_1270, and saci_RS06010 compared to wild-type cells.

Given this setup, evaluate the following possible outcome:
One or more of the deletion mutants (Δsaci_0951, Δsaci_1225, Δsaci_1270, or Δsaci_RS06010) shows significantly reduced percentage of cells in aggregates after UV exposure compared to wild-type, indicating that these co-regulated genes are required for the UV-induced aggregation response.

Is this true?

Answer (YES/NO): NO